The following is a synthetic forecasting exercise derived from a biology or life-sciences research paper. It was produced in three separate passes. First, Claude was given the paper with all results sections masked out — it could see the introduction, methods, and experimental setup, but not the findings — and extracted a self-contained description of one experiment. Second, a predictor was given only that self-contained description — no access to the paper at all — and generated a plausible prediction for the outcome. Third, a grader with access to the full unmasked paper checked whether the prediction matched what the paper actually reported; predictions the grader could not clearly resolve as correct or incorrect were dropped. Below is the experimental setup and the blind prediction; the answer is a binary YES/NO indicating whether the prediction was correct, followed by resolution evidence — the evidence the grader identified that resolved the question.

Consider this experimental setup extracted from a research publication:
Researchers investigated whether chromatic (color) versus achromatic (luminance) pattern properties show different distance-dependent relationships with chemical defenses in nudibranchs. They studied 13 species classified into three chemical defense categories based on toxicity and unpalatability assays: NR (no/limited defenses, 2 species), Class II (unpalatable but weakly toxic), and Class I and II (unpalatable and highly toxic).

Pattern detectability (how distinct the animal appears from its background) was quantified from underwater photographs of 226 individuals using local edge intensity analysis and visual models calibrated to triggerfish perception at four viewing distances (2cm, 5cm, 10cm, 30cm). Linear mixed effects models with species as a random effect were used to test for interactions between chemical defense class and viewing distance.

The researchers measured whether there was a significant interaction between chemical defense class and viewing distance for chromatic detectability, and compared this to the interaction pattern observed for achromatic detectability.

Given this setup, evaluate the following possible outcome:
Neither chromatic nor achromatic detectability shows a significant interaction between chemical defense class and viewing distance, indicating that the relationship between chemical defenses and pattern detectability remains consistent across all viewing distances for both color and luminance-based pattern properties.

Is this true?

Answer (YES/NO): NO